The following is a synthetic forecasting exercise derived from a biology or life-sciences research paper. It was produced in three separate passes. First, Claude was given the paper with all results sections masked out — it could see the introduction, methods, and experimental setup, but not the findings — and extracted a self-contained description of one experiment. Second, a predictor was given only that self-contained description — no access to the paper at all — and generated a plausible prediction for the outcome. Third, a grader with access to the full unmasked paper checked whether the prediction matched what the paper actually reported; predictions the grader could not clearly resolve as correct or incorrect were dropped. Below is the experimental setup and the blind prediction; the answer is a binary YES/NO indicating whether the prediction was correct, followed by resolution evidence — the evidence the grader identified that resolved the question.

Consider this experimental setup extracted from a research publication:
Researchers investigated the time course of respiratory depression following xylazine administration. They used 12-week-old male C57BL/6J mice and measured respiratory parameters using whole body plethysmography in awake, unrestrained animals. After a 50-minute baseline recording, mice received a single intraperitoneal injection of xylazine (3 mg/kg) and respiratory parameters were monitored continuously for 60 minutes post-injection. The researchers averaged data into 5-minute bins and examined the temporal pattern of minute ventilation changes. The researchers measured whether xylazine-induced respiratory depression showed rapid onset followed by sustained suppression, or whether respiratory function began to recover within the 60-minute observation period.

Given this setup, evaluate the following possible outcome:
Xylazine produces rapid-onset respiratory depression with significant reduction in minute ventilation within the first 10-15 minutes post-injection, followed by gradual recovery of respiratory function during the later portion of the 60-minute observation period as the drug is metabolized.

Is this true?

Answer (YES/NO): YES